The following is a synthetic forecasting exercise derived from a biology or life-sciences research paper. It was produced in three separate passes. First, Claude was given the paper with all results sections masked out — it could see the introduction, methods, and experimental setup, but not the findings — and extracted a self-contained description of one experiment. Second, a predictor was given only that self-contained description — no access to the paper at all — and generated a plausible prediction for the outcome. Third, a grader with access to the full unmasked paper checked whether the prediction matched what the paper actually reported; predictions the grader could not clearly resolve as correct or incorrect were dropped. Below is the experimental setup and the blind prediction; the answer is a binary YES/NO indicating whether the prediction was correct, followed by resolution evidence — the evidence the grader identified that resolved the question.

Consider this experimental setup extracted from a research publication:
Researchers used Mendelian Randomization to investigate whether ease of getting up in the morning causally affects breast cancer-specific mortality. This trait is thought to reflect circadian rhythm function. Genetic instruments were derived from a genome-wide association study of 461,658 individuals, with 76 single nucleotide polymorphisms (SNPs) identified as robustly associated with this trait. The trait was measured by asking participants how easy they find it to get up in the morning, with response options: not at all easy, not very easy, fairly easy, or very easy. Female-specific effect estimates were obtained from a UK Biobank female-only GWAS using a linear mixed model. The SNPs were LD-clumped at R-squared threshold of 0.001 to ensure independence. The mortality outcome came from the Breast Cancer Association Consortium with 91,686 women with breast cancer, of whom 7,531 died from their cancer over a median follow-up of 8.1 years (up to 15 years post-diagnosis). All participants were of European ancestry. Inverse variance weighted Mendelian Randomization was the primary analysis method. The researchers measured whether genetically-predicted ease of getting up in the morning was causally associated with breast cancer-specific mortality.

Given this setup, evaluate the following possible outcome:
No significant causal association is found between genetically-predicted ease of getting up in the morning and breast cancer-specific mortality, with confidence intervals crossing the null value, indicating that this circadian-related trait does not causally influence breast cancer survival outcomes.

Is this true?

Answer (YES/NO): YES